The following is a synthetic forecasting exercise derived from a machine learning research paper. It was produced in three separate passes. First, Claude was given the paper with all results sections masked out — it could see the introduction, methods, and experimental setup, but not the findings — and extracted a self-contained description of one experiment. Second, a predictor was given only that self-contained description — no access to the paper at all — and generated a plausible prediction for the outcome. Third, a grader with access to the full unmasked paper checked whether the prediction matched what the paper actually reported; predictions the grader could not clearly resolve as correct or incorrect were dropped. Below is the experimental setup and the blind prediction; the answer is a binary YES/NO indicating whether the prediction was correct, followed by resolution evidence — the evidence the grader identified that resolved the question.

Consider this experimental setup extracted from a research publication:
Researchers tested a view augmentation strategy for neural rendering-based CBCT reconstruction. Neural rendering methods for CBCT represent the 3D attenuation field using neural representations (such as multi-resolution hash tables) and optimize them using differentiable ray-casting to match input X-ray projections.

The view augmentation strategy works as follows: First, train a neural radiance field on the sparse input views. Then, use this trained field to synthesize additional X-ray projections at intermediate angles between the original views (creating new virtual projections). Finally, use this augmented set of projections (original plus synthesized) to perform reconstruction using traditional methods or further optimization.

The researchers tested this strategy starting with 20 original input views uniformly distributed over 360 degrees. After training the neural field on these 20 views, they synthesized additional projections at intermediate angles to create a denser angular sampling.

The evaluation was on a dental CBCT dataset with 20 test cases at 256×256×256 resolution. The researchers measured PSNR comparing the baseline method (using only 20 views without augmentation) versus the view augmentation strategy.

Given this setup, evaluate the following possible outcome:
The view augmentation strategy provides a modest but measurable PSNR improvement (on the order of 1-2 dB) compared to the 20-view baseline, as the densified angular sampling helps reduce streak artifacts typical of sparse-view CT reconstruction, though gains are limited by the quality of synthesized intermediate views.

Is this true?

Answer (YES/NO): NO